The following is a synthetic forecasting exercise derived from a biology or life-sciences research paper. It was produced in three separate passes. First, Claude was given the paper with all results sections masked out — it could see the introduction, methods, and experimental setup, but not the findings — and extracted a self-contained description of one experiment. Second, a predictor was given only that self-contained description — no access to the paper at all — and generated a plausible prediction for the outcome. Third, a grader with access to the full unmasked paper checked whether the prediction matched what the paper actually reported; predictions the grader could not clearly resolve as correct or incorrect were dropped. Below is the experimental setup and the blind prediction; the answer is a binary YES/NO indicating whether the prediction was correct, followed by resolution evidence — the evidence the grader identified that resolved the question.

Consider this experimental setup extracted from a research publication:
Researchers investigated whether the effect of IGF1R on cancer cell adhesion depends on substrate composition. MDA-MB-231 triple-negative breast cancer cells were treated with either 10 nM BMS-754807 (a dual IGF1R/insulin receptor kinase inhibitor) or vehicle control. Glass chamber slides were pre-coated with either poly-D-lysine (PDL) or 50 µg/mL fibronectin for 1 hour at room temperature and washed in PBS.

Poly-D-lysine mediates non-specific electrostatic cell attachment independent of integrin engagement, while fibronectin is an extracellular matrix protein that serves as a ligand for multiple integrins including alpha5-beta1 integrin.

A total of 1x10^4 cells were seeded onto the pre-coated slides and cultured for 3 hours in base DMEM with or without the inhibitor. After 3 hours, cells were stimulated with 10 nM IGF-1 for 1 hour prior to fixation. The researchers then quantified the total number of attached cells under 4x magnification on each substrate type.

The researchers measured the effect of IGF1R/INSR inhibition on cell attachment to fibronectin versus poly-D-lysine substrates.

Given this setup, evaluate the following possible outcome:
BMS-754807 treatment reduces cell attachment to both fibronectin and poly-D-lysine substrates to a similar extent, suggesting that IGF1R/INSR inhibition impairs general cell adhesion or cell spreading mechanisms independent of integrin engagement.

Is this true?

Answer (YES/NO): NO